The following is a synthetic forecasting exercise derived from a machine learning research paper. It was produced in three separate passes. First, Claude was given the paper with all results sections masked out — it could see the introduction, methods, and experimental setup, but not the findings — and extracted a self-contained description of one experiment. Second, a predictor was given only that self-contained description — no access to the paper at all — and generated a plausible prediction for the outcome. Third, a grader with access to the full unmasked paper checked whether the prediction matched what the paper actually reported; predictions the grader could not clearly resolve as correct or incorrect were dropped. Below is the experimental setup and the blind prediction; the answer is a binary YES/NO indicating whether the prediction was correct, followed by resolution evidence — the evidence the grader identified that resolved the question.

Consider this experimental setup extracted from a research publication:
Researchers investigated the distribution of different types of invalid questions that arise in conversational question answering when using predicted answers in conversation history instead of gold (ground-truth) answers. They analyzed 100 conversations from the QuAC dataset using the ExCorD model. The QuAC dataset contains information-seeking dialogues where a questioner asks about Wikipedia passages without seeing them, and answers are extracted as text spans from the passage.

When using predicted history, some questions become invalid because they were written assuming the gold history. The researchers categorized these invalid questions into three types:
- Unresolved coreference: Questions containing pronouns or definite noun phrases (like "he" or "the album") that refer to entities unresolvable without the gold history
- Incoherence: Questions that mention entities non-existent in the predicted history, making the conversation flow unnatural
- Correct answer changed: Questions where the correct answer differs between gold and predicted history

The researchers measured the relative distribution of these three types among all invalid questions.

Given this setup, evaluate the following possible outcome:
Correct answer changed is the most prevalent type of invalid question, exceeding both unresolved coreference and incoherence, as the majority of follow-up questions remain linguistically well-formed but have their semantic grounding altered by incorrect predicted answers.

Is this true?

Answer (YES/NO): NO